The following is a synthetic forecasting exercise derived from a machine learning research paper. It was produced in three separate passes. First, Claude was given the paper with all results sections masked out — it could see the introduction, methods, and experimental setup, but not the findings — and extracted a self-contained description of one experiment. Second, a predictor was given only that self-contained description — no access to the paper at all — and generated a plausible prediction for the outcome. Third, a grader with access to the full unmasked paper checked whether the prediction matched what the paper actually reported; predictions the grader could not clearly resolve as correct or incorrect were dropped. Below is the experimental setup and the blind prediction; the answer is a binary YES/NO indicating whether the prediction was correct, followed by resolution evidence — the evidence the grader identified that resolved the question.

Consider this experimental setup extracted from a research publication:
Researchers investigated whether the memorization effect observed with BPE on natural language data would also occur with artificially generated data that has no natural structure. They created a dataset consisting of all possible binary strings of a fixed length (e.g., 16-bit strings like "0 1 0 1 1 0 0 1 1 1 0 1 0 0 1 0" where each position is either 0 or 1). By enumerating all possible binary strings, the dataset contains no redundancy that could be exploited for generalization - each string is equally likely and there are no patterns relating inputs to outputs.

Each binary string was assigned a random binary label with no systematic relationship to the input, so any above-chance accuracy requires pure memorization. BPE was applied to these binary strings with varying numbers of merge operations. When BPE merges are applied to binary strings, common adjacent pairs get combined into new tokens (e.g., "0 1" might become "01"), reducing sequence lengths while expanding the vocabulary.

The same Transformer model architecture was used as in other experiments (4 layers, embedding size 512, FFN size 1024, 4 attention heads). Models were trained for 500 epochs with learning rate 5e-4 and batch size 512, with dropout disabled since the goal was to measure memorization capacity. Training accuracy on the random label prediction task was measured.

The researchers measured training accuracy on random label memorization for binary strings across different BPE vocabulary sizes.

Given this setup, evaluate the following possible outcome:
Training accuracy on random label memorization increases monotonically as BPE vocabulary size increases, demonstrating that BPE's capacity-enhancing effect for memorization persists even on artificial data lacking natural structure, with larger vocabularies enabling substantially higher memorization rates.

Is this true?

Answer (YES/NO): YES